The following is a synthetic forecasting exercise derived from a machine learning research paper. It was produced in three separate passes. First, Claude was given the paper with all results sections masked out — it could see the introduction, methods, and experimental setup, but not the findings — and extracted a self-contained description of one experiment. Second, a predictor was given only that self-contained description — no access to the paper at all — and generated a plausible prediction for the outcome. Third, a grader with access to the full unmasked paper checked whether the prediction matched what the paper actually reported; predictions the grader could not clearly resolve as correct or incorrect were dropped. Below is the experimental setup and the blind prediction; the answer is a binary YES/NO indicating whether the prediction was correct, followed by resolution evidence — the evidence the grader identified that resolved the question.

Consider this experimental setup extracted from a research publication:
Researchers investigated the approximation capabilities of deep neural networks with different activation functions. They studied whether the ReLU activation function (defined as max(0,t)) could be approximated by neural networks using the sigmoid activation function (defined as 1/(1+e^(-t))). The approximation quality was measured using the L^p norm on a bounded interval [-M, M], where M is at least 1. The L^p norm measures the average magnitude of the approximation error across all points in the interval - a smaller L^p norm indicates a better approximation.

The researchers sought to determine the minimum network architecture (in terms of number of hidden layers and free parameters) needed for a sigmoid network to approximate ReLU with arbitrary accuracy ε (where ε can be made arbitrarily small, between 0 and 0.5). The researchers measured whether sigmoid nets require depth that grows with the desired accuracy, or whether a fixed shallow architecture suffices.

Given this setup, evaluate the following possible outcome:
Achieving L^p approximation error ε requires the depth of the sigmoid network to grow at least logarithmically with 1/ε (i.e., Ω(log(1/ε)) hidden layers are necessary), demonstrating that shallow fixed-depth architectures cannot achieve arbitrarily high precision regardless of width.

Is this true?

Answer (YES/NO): NO